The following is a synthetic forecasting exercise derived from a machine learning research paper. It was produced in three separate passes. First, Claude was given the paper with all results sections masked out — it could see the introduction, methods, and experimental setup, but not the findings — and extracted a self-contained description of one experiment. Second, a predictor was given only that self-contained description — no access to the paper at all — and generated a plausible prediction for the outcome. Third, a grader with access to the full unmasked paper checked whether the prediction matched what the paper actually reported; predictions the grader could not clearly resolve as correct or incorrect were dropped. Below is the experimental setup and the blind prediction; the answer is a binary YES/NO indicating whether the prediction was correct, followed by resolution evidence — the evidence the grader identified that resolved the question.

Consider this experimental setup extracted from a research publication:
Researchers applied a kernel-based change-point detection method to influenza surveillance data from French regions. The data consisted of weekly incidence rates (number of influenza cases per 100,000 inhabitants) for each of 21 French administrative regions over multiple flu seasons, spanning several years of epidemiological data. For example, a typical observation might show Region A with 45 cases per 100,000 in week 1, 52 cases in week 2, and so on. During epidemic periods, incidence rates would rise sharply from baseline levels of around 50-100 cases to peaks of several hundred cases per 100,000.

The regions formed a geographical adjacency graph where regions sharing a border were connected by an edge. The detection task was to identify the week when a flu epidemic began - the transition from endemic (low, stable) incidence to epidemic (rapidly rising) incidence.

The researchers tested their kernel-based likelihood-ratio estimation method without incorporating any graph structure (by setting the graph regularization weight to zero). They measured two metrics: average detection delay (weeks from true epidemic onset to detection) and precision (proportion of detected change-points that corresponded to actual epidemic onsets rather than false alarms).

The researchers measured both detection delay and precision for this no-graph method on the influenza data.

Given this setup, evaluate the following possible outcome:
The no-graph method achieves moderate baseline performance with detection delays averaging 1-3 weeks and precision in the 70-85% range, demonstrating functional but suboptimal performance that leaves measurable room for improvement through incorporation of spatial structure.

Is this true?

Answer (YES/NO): NO